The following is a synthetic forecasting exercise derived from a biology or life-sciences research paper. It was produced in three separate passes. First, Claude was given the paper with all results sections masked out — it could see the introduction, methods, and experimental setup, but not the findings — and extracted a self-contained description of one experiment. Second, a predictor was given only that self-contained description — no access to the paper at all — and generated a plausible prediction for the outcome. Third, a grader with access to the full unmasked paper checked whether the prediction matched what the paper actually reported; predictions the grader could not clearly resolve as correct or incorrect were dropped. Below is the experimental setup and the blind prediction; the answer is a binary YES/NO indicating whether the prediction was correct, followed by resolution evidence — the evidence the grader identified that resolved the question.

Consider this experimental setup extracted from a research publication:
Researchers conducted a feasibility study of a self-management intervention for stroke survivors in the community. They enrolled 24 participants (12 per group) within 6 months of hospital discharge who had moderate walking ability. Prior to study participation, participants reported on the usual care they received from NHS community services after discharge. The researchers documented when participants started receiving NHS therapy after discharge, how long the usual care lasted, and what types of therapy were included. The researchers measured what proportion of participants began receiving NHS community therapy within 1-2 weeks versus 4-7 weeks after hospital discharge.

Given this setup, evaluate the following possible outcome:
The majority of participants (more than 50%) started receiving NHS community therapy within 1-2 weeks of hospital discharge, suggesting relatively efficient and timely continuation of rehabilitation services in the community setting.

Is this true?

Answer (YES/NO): YES